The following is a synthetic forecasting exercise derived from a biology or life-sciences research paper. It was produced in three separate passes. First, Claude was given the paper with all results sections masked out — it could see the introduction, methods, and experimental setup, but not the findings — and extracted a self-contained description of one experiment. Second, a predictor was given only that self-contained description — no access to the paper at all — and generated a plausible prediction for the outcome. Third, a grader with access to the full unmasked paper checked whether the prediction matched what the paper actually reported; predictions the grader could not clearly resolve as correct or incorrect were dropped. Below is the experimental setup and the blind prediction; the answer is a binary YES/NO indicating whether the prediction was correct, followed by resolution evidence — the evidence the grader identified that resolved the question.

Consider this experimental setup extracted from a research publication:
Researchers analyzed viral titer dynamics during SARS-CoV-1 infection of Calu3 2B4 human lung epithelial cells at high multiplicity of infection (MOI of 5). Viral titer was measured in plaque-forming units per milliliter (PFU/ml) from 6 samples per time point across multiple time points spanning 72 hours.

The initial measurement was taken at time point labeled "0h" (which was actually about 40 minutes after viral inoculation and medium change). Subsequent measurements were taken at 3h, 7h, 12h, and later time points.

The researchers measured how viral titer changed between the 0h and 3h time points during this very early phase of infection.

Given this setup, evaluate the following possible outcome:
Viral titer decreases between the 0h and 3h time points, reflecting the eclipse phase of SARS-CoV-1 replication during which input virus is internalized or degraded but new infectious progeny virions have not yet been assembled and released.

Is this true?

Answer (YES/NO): YES